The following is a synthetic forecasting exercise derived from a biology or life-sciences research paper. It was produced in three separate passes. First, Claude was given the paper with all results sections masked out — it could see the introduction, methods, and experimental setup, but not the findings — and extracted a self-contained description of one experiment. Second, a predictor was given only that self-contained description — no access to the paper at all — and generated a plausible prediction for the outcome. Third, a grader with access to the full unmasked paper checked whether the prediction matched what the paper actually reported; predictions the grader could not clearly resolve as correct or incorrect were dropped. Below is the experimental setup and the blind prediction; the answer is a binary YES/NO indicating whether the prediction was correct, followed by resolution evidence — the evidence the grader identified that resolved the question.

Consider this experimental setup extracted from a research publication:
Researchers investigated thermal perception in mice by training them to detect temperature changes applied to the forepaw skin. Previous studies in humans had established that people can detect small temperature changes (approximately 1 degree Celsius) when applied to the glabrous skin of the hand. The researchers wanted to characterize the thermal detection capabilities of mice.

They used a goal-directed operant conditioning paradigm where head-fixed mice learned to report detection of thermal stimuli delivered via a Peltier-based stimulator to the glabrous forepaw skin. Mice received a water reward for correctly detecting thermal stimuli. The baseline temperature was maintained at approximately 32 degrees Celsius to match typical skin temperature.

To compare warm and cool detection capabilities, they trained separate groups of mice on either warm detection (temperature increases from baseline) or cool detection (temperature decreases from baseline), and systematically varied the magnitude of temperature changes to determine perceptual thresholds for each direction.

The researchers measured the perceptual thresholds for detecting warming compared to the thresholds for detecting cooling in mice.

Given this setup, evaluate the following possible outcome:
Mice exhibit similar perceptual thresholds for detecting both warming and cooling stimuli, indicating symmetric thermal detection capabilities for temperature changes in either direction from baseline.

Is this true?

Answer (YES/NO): NO